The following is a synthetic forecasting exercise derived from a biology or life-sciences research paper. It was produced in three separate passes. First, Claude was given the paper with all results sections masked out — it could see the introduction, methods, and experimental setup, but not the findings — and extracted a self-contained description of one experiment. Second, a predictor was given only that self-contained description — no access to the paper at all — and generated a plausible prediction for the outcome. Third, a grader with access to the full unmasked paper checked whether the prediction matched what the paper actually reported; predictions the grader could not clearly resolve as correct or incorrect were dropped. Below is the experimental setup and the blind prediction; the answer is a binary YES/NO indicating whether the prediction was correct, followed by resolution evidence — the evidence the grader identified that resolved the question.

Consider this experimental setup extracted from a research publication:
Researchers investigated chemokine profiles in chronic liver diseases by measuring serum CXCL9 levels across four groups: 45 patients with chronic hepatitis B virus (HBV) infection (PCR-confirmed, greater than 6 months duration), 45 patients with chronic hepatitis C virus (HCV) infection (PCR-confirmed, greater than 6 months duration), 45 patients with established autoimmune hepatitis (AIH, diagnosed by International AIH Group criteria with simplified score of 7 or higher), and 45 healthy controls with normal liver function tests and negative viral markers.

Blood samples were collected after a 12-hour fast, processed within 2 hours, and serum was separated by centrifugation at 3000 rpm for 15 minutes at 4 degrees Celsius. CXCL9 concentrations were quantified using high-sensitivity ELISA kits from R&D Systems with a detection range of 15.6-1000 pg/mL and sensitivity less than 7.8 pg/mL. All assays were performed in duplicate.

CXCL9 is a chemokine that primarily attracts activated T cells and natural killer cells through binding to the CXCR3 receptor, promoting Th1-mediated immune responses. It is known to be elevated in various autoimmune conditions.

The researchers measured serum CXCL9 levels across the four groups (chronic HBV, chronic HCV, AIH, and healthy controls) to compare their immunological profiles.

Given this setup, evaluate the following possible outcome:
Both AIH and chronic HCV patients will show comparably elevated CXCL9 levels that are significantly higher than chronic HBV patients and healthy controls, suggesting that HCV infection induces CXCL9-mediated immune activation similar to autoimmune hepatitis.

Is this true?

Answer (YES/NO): YES